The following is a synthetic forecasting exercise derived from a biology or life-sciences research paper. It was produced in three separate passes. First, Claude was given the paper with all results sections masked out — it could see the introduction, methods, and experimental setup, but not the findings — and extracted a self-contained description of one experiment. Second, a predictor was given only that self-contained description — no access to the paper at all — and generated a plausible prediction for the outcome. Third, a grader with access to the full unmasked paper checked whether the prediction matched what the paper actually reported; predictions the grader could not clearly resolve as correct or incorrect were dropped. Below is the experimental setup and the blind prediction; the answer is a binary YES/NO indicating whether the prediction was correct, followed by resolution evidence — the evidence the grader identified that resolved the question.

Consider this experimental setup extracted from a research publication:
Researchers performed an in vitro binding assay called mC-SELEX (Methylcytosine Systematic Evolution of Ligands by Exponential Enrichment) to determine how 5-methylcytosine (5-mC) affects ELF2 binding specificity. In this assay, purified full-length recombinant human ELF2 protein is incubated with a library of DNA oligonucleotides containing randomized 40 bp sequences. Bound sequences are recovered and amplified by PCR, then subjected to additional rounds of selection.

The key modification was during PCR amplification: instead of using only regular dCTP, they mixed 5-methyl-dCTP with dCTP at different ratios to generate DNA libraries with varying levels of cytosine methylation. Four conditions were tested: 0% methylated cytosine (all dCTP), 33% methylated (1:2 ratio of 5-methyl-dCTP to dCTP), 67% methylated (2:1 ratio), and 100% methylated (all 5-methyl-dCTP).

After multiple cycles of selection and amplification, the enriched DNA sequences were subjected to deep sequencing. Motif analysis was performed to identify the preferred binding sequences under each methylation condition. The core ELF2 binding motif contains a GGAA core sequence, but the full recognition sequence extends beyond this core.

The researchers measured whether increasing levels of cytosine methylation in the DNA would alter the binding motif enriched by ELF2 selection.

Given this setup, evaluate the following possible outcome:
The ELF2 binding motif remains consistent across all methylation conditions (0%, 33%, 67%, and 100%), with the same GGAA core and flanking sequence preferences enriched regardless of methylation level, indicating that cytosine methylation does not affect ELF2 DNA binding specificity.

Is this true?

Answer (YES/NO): NO